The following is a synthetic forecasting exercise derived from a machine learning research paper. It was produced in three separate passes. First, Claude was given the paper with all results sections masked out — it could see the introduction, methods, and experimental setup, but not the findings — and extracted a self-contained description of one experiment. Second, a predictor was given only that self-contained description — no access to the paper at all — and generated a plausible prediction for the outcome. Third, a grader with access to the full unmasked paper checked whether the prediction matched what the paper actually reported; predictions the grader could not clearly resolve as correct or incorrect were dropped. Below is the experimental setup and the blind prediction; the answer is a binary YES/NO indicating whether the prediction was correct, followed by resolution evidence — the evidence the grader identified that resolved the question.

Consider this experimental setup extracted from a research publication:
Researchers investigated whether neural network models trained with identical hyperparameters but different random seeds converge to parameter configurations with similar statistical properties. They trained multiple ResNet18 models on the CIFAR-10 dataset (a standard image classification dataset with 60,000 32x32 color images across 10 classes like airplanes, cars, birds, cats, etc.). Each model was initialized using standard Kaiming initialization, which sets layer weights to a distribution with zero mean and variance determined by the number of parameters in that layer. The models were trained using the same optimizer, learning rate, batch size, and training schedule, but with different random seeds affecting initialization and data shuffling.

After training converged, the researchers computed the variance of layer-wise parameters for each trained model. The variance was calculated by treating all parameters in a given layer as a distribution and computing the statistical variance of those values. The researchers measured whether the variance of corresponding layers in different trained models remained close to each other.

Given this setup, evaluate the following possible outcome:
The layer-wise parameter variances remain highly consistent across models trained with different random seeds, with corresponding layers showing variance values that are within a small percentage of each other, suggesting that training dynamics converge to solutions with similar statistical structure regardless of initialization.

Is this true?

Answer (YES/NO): YES